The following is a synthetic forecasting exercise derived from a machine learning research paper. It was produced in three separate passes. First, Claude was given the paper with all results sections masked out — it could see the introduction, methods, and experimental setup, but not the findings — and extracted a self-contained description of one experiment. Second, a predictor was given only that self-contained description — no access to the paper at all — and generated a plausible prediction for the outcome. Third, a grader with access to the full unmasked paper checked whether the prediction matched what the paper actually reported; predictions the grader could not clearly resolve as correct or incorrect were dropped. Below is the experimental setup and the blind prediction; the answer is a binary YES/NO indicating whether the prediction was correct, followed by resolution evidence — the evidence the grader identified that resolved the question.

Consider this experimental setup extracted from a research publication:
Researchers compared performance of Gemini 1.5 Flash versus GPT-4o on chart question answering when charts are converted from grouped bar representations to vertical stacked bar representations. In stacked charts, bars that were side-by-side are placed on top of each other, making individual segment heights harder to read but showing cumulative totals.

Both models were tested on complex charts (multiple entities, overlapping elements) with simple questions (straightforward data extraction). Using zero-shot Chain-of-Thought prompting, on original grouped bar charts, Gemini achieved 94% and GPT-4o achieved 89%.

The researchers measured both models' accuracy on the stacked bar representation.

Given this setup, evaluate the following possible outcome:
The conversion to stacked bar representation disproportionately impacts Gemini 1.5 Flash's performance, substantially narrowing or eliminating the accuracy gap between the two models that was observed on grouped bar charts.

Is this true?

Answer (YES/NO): NO